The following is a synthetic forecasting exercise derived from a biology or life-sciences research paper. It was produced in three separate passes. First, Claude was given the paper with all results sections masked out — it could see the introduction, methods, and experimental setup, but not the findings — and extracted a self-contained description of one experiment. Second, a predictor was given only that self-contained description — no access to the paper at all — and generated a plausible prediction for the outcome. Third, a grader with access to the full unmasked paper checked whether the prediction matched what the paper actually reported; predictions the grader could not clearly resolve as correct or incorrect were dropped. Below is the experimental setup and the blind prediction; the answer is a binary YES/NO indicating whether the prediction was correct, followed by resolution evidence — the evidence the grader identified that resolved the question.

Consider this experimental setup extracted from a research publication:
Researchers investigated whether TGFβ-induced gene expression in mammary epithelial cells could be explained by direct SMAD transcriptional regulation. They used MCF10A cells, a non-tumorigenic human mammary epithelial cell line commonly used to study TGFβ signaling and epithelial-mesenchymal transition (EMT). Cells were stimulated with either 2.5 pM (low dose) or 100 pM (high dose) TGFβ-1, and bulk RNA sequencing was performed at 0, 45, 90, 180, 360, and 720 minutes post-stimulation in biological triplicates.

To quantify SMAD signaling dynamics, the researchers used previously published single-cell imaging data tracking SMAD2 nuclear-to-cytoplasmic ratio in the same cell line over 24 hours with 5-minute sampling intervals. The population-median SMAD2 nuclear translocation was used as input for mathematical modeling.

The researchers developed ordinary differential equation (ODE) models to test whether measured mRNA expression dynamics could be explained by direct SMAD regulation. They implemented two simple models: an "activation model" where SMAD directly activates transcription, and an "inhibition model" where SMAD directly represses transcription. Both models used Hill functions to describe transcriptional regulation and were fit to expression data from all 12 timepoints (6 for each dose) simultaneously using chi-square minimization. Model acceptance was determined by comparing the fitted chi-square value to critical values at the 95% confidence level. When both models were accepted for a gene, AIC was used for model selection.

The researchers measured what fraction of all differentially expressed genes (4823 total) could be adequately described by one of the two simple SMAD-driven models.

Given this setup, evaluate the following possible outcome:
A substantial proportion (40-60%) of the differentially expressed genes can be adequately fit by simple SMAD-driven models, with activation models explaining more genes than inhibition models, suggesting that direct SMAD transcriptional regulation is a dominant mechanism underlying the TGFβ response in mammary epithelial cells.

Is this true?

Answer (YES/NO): NO